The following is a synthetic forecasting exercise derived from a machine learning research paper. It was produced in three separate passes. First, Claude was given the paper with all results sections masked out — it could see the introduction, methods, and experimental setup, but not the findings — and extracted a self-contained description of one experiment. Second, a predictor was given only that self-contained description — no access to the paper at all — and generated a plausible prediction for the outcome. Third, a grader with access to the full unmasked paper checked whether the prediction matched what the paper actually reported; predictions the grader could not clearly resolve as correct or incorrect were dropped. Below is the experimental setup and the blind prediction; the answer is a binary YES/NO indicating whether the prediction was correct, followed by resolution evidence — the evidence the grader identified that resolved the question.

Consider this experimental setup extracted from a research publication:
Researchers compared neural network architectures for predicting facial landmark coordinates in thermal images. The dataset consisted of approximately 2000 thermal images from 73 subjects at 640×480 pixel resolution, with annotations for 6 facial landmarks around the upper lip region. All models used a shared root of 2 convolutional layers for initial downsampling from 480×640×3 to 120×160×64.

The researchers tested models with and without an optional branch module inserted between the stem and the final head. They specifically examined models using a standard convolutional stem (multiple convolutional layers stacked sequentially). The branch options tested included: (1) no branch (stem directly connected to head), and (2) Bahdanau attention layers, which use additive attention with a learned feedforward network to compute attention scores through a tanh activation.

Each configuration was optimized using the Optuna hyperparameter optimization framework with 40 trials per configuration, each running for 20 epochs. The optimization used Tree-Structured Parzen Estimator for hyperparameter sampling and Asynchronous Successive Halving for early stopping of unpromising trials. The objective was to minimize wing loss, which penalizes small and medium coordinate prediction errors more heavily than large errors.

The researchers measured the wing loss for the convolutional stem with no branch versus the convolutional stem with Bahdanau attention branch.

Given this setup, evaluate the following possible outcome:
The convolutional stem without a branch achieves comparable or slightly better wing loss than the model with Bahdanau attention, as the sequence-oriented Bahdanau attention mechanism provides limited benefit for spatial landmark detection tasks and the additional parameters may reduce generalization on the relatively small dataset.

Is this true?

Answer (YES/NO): NO